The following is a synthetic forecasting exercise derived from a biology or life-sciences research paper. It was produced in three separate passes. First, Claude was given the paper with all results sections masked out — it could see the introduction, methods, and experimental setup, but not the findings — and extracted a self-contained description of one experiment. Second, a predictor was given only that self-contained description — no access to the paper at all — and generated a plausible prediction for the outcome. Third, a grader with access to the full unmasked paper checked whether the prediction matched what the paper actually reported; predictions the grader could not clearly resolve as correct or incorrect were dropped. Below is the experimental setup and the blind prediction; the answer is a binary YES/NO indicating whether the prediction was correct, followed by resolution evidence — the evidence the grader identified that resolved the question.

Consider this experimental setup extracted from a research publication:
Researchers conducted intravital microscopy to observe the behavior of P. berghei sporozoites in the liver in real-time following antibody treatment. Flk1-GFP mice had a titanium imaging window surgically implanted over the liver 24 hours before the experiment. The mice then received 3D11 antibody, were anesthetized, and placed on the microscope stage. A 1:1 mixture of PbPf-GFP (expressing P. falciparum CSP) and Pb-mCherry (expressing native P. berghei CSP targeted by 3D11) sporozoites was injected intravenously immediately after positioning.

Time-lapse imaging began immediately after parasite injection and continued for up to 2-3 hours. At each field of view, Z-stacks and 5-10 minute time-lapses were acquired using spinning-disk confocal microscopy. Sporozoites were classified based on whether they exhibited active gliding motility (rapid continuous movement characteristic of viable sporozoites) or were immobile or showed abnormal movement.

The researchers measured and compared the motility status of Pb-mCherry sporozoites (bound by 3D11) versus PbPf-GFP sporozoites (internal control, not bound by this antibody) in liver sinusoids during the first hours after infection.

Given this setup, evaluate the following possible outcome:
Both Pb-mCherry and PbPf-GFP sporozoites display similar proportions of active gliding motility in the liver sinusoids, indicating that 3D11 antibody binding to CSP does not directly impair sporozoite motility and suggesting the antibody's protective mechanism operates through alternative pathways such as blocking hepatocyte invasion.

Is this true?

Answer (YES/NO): NO